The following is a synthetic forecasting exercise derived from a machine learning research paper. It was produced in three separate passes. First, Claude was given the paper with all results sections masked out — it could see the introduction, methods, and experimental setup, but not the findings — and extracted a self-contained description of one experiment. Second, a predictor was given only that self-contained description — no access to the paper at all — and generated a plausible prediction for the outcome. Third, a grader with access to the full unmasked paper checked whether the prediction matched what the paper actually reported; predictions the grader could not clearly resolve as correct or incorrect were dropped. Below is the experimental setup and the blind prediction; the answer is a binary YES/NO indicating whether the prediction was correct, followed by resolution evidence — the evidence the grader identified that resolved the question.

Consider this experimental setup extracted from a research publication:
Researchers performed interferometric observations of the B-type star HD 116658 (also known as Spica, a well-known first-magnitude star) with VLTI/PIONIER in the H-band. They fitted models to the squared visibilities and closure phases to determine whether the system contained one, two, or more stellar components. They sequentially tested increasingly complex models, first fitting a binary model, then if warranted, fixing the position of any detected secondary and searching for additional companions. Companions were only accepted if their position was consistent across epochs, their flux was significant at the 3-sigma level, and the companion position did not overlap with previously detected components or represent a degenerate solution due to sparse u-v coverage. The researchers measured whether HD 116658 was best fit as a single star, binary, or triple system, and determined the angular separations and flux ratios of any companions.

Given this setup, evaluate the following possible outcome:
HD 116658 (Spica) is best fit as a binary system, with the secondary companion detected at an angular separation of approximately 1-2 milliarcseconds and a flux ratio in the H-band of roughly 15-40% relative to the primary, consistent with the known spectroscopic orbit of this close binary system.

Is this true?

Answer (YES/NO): NO